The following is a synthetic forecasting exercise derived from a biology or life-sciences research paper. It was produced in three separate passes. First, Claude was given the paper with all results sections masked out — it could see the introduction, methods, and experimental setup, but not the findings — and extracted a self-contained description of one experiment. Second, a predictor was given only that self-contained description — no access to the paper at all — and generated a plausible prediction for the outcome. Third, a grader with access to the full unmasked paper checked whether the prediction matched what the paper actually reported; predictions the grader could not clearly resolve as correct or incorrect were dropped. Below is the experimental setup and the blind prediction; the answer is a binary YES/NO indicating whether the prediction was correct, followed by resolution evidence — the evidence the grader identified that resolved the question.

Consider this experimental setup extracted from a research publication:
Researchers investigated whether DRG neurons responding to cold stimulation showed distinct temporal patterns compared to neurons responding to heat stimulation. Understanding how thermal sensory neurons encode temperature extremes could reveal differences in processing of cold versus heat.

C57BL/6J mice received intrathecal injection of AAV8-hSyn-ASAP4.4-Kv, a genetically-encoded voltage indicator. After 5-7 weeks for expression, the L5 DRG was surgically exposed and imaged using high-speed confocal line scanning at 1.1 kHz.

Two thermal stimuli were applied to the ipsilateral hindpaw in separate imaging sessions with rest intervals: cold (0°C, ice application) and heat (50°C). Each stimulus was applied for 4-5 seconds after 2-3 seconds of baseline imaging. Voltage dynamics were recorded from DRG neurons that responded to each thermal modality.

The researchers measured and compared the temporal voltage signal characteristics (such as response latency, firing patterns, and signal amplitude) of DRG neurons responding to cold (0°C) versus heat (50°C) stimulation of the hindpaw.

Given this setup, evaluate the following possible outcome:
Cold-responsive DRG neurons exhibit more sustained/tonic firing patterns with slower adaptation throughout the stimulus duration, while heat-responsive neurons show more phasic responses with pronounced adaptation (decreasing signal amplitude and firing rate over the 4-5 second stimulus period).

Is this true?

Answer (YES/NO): NO